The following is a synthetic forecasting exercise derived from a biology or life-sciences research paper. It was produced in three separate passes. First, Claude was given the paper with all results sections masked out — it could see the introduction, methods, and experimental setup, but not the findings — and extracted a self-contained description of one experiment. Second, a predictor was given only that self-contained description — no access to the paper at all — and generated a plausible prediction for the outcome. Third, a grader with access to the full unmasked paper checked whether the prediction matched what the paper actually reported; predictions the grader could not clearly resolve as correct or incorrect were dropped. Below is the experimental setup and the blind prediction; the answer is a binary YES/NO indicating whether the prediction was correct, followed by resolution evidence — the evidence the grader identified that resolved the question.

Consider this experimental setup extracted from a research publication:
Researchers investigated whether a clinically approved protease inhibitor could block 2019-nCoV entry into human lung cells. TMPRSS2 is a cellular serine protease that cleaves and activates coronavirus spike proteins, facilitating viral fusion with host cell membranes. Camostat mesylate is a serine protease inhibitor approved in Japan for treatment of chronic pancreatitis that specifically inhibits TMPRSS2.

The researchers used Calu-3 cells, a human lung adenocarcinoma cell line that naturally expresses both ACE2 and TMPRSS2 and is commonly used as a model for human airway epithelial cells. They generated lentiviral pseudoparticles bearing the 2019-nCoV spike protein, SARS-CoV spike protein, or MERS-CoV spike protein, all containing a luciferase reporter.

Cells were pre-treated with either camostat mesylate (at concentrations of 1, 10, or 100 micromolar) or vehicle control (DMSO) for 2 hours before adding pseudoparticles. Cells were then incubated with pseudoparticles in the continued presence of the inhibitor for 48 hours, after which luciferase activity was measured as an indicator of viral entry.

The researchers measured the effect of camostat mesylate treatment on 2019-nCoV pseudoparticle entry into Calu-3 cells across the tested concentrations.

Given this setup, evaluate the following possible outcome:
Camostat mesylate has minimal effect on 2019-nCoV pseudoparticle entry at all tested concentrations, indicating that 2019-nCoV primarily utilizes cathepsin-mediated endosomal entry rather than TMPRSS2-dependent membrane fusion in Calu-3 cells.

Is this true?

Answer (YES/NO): NO